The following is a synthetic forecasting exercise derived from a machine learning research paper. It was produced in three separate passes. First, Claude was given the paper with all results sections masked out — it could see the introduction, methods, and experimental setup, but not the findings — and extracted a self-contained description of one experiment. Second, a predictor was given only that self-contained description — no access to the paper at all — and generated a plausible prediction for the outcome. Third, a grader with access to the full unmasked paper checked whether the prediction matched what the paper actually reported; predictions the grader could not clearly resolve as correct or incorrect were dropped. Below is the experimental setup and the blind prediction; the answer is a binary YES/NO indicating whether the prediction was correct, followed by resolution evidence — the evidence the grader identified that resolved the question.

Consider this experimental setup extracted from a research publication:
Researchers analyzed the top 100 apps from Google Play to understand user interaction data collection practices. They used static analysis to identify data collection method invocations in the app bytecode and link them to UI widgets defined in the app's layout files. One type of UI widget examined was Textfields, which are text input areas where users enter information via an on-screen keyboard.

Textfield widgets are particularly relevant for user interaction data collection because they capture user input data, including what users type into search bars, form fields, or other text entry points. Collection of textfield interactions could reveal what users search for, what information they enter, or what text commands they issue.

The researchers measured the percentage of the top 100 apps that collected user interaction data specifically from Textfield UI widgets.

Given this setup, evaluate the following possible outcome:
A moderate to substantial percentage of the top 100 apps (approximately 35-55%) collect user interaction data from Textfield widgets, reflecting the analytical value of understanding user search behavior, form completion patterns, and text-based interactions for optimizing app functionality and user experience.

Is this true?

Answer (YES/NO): NO